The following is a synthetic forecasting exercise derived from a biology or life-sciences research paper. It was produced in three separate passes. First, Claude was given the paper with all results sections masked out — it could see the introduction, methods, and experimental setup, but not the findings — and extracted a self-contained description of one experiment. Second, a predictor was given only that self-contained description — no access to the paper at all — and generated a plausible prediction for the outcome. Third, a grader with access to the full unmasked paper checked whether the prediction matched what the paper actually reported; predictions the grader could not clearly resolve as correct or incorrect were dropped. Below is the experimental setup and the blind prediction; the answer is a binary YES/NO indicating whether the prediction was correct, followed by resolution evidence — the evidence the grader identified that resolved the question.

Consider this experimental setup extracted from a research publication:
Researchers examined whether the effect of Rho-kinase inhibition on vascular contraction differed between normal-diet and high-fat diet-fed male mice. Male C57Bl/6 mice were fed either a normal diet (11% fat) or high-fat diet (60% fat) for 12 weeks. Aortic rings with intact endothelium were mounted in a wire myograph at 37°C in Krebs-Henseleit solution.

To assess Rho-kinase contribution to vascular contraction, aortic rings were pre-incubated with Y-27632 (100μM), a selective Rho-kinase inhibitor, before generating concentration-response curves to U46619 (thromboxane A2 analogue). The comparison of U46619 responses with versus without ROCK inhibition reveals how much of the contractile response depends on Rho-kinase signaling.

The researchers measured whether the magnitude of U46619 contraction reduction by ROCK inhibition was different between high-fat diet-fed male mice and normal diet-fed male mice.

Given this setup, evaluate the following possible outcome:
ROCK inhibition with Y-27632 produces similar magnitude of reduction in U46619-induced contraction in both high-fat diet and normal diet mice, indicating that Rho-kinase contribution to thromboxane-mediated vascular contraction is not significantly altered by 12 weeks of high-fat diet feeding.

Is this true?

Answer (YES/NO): YES